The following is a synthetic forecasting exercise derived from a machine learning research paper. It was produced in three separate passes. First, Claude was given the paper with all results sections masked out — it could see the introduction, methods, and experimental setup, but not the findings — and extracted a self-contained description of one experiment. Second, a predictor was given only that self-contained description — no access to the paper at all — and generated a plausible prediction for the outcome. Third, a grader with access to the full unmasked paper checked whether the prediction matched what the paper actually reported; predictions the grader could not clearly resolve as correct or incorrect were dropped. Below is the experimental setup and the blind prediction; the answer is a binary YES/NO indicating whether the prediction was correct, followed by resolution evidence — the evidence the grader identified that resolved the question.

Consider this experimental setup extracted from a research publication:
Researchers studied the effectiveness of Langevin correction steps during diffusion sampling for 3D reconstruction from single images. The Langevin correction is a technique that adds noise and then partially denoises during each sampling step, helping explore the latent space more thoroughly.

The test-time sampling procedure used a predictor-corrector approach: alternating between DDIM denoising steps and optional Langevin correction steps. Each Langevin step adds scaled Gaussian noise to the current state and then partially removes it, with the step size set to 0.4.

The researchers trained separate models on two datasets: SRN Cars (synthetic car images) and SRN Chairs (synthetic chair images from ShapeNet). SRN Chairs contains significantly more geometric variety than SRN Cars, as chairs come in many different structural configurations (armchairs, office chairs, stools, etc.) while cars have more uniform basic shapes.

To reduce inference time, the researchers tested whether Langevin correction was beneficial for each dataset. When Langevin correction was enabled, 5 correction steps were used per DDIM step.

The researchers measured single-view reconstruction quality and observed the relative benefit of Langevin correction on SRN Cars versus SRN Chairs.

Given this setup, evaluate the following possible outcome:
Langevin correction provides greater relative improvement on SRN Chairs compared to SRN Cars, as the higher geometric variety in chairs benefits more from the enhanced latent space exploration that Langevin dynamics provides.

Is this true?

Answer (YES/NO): YES